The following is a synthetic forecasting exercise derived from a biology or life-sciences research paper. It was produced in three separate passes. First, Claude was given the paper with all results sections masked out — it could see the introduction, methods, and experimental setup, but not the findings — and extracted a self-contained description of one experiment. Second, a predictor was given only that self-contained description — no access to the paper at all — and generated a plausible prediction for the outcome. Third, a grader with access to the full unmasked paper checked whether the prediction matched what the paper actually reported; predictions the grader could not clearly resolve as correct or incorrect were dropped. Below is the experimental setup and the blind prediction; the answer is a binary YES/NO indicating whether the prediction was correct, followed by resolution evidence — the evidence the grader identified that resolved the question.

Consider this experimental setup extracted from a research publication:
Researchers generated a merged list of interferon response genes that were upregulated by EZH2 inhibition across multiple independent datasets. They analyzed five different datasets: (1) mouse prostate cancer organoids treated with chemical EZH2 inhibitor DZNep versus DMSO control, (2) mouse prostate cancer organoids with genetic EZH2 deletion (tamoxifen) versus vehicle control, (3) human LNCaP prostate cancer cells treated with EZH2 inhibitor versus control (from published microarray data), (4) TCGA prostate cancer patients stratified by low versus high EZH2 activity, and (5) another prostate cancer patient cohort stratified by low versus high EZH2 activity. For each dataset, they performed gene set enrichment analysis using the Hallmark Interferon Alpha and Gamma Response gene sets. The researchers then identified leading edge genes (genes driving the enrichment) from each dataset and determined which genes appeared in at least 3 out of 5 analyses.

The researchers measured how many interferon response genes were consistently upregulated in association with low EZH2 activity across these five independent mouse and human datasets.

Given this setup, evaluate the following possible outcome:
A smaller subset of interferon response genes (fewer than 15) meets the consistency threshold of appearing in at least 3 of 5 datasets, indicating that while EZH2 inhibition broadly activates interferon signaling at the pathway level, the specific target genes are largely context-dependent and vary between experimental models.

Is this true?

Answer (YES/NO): NO